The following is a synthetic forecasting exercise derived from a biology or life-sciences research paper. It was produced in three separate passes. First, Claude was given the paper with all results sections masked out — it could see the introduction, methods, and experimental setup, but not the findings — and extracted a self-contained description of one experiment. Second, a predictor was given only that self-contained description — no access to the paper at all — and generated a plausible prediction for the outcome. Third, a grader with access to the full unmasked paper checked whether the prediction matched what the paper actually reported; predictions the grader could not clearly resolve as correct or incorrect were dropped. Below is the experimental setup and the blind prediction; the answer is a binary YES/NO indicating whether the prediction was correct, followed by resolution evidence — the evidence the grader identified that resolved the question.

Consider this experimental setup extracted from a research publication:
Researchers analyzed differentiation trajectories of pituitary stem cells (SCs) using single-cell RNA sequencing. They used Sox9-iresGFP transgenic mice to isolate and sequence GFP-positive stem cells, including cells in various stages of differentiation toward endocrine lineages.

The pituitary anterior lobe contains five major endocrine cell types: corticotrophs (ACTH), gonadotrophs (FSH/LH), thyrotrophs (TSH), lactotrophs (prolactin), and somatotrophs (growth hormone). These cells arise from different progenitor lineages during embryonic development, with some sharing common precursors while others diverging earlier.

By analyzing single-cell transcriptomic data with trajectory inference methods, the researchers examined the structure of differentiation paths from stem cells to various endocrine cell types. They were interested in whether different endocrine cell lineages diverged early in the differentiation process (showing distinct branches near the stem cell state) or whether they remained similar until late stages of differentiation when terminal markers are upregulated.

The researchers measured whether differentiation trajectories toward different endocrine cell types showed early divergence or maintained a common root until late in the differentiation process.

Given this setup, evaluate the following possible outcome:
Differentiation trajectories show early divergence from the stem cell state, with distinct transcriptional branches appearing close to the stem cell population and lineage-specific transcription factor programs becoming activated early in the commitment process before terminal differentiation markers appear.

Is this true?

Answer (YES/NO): NO